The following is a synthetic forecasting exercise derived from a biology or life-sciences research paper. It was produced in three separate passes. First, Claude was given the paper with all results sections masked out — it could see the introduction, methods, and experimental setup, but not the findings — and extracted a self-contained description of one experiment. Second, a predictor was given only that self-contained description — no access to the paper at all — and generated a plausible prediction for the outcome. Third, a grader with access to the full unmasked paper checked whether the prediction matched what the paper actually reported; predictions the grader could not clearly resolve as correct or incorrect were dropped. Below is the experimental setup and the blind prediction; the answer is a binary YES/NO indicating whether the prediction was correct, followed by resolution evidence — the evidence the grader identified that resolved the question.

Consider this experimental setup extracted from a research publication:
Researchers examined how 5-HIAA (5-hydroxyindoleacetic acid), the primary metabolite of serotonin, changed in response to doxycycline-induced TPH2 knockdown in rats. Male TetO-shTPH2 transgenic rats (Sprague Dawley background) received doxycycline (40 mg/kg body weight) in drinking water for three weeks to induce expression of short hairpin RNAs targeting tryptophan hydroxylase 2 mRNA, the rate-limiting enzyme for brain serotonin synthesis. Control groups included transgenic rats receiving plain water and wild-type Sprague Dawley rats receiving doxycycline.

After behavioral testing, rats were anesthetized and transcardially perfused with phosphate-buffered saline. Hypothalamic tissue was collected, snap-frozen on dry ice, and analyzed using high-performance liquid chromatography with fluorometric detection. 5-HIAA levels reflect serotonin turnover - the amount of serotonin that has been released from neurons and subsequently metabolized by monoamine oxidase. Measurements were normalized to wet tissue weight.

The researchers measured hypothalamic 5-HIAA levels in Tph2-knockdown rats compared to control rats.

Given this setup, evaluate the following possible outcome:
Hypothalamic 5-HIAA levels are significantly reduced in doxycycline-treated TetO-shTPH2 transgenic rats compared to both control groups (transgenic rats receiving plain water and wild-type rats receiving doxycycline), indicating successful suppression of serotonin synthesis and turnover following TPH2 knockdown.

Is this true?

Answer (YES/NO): YES